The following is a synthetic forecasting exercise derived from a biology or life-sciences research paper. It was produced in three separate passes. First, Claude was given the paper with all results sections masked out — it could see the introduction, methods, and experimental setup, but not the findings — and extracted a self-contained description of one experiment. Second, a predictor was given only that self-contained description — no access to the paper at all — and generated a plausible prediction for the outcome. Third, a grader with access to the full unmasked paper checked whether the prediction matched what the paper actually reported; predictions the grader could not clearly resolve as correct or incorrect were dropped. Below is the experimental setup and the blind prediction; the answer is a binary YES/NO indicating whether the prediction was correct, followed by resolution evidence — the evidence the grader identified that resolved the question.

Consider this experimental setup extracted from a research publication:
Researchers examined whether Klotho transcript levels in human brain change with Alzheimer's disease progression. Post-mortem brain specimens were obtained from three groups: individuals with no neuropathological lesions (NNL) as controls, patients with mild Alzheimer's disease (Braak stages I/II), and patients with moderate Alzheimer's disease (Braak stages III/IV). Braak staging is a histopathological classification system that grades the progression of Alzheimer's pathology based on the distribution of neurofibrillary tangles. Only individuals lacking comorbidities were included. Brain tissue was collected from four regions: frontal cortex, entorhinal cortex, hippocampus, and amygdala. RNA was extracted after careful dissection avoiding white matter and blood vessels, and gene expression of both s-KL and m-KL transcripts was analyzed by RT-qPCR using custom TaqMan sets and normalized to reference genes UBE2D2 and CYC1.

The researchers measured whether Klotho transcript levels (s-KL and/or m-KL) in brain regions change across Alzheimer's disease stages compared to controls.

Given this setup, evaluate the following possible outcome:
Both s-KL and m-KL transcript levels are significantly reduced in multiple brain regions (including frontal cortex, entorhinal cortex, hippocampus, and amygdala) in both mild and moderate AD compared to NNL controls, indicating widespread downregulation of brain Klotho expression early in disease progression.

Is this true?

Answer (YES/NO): NO